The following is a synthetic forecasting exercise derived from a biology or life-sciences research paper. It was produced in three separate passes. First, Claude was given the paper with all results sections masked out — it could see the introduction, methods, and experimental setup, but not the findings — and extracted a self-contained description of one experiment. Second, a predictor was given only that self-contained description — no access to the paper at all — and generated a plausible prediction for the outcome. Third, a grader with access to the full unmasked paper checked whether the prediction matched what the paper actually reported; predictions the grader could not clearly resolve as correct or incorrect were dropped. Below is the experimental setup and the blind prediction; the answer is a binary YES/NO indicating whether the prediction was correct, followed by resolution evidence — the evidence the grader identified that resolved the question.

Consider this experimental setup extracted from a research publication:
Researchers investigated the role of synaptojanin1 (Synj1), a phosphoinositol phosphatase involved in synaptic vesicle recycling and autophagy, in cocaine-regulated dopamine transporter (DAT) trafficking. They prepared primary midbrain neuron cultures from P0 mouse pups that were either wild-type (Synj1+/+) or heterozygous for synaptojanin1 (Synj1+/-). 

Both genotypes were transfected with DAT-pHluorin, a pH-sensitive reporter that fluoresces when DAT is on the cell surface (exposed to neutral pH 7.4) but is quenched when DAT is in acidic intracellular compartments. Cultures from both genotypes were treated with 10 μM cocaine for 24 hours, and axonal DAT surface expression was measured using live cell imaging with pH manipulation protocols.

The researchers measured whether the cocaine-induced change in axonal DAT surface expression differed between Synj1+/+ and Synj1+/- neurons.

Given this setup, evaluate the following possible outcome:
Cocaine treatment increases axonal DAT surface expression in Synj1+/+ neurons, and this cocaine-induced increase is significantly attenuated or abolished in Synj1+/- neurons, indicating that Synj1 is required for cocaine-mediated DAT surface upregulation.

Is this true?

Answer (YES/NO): YES